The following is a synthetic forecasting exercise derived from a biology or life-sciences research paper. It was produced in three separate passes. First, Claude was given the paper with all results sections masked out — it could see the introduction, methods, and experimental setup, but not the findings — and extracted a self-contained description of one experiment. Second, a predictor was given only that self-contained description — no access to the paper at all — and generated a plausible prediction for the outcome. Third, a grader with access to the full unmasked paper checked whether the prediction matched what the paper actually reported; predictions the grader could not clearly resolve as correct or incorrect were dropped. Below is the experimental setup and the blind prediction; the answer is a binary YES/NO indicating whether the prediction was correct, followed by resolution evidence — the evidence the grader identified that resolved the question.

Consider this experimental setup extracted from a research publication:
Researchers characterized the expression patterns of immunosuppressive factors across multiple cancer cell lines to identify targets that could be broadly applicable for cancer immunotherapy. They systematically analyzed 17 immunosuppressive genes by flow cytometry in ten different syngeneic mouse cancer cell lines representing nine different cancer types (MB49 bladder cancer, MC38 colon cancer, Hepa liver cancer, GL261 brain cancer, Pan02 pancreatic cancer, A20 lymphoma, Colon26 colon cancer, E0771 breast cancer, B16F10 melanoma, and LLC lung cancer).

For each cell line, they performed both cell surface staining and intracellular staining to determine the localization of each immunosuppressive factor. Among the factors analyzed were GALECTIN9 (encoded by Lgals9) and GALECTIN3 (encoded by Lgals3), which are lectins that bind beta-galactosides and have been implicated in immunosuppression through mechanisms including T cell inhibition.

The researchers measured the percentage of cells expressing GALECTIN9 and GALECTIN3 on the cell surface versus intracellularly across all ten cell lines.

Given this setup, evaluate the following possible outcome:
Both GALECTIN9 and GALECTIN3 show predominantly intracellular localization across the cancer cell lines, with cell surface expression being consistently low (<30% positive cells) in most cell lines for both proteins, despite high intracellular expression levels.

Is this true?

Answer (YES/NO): YES